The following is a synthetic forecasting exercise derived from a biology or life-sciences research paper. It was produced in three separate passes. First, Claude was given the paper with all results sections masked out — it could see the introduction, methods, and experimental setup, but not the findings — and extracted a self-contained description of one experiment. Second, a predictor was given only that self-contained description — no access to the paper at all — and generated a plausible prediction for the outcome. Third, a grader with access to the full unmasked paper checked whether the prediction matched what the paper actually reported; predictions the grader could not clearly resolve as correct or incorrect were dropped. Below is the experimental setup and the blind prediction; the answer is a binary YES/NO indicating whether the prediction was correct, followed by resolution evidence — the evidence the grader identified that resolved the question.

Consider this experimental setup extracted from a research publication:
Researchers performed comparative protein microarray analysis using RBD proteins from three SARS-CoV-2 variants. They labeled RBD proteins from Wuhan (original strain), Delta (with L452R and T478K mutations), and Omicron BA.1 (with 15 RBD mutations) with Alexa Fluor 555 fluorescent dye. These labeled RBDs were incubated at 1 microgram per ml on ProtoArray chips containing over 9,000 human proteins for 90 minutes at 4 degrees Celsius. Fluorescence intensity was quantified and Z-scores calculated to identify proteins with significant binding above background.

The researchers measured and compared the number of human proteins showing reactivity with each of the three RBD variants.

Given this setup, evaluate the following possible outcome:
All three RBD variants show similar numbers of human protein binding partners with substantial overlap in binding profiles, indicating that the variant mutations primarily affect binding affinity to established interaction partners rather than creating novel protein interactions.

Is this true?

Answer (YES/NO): NO